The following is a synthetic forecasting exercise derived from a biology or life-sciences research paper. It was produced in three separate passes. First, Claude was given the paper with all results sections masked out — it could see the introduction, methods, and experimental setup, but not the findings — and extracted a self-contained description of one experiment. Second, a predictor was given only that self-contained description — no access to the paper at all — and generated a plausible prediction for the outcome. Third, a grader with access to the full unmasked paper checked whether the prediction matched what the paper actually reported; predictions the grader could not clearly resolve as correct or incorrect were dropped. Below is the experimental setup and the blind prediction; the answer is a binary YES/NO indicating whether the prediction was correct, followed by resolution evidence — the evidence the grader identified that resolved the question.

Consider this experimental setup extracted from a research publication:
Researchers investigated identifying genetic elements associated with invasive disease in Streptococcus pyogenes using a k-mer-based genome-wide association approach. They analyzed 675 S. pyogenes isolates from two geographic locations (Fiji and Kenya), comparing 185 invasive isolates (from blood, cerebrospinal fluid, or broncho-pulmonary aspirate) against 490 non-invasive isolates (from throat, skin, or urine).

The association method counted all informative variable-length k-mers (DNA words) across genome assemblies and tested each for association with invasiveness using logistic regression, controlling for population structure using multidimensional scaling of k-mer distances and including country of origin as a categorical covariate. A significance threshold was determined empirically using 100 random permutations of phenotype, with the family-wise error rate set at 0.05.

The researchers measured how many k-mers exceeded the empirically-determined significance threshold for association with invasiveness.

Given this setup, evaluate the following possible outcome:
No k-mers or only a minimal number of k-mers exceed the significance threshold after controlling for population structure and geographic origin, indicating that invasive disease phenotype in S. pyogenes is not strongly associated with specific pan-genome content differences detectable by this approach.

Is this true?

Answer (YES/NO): NO